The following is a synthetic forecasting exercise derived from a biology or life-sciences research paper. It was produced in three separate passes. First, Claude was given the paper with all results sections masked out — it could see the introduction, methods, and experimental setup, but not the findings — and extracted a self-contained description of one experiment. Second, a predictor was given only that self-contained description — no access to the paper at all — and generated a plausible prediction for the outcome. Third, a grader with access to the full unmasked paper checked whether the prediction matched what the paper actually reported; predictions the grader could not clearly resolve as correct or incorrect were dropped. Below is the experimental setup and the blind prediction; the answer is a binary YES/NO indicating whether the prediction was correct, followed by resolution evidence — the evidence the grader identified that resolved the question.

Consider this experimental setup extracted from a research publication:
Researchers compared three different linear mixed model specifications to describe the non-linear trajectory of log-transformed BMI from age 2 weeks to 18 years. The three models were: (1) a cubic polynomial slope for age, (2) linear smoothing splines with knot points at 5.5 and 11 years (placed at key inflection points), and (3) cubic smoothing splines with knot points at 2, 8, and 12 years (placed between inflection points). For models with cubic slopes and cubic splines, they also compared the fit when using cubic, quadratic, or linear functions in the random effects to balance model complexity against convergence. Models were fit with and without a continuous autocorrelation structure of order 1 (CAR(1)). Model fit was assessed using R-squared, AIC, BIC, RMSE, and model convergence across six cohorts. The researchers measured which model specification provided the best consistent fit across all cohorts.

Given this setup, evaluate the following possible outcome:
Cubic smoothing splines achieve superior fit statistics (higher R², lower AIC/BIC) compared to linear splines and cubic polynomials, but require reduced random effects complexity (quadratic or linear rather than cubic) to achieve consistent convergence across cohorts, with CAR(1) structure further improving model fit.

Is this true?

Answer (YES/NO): NO